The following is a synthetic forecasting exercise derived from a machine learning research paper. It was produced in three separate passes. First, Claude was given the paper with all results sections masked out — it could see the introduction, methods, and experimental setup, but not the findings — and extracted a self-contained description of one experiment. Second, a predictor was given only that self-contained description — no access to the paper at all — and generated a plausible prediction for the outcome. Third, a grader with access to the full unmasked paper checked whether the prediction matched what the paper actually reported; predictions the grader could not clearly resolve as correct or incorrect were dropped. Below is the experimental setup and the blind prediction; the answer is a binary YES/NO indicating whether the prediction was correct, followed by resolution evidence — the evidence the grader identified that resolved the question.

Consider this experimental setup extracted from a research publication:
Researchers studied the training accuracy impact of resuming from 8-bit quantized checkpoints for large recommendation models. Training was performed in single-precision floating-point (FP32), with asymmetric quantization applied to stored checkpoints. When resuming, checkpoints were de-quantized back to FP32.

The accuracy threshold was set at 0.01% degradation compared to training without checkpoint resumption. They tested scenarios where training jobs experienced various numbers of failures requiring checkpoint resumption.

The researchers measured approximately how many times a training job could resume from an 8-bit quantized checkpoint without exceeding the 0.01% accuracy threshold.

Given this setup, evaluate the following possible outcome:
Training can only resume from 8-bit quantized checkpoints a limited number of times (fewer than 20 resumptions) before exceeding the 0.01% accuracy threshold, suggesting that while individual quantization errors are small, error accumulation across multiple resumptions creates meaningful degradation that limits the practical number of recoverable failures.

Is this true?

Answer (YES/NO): NO